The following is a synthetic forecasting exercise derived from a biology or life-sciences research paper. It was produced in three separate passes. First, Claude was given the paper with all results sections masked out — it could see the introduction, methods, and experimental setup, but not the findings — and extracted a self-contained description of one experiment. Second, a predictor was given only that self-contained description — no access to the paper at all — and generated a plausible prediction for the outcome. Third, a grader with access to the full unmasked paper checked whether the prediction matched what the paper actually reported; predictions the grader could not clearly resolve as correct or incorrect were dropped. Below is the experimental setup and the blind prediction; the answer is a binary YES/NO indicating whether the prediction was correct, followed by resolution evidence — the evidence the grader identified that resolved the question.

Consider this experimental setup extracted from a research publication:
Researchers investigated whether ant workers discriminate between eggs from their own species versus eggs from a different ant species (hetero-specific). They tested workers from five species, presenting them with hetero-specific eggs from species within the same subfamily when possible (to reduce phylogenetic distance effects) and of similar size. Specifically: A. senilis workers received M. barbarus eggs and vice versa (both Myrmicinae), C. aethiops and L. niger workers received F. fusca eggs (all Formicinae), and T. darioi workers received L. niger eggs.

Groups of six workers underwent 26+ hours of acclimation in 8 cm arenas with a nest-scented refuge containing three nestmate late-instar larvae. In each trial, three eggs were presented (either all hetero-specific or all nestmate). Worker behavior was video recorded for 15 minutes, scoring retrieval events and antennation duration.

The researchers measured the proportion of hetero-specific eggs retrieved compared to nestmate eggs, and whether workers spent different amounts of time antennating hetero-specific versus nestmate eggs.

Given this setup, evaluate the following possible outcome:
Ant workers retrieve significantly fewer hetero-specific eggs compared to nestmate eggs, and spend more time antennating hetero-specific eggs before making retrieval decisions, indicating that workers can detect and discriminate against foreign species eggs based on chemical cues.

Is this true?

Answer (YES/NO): NO